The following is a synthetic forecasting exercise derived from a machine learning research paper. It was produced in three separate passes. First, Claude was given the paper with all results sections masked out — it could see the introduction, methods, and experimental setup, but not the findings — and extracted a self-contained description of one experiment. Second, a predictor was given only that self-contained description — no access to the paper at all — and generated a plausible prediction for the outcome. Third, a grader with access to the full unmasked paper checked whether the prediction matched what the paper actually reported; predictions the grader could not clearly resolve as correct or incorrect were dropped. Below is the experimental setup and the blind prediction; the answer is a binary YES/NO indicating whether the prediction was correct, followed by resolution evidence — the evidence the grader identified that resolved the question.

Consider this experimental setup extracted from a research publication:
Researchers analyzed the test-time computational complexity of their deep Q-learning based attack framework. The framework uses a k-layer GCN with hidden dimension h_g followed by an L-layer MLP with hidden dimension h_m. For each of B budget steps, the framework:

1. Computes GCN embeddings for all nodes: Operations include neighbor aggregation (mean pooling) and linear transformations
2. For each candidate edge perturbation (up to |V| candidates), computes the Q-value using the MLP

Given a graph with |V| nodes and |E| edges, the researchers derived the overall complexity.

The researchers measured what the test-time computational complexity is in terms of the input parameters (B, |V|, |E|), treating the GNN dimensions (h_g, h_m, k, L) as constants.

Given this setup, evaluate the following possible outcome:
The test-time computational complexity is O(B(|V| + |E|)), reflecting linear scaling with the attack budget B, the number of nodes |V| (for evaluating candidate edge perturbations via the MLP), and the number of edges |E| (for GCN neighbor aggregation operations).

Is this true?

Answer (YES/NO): YES